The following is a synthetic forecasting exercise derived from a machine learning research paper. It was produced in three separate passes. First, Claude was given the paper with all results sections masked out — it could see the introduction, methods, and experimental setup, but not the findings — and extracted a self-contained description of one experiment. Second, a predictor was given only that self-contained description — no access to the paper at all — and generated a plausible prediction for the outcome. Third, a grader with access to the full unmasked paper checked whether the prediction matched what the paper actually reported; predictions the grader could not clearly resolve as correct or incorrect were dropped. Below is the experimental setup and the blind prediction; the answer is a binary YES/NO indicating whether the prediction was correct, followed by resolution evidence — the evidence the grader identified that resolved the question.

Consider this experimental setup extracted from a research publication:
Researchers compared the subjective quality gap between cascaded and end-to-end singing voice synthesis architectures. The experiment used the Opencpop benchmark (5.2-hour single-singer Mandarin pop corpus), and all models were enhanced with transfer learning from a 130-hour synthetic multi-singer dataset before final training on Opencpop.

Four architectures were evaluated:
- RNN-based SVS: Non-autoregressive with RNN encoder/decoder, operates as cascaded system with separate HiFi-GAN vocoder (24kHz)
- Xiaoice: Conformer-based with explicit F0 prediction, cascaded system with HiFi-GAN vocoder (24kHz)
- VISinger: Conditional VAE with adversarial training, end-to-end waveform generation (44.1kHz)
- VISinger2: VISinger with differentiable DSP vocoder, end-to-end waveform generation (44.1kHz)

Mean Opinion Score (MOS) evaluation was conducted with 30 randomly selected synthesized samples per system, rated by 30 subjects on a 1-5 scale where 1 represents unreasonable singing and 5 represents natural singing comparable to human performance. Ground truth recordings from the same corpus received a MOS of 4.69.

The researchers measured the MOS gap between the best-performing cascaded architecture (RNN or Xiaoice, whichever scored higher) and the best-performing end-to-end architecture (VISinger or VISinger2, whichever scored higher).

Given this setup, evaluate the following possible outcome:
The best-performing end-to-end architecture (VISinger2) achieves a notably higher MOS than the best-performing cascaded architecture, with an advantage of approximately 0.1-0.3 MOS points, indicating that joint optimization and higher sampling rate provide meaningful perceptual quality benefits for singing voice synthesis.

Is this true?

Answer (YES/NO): NO